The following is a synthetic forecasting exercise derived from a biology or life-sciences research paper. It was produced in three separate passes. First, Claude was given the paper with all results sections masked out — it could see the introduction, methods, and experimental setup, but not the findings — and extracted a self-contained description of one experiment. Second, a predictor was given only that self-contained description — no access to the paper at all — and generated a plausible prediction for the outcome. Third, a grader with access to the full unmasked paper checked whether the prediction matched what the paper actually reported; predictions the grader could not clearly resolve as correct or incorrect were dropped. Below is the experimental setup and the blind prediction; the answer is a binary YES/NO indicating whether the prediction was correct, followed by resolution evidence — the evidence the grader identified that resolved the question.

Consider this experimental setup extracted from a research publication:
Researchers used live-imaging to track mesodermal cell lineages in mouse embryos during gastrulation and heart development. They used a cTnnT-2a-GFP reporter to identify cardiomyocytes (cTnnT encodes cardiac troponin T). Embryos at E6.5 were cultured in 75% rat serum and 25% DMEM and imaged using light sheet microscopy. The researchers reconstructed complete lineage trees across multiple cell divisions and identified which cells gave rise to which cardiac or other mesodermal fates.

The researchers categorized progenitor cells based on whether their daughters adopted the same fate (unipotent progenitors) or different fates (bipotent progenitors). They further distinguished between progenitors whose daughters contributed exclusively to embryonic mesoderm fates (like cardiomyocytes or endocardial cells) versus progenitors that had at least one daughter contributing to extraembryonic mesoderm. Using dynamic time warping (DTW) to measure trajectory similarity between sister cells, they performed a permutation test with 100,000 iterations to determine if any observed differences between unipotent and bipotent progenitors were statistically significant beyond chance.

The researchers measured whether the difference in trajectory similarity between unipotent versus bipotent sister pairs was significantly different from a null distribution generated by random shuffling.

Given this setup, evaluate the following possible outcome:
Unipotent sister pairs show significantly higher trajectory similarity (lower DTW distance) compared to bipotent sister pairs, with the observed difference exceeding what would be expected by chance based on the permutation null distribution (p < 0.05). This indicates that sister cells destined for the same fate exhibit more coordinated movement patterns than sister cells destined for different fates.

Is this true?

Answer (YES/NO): YES